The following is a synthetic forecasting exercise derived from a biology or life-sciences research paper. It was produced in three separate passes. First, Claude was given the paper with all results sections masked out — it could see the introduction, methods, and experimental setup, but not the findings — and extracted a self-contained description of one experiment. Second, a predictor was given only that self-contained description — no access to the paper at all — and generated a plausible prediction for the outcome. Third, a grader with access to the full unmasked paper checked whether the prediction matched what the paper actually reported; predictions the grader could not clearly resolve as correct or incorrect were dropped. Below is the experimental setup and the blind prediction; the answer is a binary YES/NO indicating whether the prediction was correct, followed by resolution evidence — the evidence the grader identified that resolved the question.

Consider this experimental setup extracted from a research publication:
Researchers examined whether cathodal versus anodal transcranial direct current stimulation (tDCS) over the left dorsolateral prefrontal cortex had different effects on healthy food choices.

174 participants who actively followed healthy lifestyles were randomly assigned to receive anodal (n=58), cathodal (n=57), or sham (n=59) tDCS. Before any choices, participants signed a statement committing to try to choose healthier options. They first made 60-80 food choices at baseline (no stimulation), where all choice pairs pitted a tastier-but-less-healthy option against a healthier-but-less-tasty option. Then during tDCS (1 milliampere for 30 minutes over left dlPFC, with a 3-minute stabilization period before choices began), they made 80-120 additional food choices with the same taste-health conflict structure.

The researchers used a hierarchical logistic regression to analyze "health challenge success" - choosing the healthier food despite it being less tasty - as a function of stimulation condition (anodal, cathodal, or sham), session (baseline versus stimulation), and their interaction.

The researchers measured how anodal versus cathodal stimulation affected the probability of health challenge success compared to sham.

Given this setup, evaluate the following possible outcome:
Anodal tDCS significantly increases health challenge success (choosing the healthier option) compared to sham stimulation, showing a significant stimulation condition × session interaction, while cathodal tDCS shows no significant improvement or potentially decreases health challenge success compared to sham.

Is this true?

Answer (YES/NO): NO